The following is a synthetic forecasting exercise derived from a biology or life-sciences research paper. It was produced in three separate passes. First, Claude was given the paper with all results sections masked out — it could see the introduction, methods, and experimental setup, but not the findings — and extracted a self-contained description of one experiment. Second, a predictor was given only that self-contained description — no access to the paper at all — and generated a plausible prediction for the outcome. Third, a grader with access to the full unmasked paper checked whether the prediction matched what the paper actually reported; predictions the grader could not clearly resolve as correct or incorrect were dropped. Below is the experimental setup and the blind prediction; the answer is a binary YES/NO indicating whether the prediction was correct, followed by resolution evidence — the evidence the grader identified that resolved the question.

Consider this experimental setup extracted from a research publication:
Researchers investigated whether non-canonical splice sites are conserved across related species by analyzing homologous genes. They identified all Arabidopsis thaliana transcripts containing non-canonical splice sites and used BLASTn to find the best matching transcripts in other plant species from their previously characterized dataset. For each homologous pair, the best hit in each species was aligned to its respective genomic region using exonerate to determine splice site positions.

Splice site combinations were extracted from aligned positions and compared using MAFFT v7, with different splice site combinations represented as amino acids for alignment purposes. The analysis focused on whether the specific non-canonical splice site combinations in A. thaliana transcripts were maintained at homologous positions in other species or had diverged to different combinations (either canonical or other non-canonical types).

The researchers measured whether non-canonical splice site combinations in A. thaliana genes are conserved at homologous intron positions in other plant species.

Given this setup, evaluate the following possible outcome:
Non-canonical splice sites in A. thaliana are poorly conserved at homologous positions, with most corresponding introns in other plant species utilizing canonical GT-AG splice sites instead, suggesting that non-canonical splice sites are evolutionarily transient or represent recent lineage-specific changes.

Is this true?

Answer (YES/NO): NO